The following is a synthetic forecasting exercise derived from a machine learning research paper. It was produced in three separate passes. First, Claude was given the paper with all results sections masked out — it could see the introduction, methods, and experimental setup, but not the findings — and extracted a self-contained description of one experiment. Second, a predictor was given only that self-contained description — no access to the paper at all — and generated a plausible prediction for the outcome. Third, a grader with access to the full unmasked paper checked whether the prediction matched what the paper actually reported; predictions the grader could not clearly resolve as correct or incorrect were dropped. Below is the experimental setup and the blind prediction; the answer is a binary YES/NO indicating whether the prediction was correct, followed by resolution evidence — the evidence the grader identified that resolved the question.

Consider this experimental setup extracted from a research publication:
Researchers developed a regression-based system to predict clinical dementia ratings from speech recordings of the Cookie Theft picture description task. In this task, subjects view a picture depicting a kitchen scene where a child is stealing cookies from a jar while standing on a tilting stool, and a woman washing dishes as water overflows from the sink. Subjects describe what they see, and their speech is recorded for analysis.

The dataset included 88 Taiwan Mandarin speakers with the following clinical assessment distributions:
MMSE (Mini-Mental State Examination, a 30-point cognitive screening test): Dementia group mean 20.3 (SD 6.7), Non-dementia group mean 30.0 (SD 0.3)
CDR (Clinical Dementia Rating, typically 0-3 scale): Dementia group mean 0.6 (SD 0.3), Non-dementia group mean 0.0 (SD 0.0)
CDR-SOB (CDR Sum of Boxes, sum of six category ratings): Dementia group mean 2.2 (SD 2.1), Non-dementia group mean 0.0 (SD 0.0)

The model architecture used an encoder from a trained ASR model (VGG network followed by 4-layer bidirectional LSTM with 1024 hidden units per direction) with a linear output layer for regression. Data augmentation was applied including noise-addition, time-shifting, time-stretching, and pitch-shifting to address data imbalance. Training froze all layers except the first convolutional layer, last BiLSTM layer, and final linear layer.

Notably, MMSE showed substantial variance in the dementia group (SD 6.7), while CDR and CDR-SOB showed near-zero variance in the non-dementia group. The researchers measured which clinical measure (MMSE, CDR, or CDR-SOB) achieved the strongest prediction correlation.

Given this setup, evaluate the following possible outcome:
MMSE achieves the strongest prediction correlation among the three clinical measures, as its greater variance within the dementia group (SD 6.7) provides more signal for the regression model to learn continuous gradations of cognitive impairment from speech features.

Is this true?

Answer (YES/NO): NO